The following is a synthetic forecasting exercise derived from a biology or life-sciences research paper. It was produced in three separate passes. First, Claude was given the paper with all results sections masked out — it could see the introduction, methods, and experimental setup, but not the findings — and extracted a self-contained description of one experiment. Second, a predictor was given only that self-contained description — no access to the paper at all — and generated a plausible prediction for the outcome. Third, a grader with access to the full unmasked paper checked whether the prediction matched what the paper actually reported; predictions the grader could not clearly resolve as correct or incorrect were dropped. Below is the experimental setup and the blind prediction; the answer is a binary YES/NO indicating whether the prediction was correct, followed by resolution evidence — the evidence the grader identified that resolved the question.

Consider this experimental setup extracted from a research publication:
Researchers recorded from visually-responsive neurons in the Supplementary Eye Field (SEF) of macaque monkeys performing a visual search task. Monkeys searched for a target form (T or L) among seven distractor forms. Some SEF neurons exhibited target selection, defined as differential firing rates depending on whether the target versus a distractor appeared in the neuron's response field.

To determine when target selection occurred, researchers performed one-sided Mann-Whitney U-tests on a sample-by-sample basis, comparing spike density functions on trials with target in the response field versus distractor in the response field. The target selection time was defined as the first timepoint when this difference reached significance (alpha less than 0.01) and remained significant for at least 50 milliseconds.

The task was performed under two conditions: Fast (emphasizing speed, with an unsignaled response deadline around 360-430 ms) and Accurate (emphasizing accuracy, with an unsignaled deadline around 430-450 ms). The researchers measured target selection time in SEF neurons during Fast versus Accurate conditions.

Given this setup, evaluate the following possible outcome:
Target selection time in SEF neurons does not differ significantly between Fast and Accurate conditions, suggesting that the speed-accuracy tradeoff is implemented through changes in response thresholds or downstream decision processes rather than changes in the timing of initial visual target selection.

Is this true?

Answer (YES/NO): NO